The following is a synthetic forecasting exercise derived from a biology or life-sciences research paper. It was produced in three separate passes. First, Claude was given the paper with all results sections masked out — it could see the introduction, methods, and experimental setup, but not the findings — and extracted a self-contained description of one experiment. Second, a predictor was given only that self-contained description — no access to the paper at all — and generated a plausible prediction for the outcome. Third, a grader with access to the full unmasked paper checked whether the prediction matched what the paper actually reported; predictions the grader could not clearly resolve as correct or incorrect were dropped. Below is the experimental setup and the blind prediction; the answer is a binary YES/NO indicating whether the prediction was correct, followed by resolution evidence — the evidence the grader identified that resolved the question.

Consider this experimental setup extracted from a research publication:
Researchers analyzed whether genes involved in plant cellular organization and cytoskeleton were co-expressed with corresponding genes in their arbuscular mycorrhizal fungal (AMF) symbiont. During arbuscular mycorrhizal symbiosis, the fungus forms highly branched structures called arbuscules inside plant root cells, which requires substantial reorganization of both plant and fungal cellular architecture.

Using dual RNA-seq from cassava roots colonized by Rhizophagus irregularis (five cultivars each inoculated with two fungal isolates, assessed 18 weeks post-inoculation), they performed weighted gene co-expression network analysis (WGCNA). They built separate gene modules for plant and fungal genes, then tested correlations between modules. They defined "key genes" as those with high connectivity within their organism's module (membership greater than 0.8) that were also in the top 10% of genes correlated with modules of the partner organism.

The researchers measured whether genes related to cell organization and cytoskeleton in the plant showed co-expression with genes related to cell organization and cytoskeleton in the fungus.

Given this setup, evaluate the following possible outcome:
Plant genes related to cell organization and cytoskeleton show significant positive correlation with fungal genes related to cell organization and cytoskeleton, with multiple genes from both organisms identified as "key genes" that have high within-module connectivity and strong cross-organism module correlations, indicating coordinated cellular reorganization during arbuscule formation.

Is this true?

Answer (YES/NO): YES